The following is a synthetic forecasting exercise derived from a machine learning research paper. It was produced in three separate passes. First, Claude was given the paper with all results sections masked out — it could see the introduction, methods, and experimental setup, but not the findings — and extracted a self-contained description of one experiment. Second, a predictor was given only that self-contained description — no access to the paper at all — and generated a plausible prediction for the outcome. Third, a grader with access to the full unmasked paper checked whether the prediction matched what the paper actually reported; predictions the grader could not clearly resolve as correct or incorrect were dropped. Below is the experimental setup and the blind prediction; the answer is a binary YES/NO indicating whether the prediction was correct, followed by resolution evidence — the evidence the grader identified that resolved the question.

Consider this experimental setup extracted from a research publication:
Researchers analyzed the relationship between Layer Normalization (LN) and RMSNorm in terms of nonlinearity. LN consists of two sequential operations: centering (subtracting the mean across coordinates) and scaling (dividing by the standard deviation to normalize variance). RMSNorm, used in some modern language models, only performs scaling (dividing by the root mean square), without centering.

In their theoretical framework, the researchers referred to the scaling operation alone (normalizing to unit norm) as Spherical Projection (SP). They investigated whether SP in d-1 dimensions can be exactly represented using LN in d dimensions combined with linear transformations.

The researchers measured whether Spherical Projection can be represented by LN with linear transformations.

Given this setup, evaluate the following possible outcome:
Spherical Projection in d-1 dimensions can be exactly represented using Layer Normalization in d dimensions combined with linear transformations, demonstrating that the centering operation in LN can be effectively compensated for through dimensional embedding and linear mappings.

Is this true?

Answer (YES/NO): YES